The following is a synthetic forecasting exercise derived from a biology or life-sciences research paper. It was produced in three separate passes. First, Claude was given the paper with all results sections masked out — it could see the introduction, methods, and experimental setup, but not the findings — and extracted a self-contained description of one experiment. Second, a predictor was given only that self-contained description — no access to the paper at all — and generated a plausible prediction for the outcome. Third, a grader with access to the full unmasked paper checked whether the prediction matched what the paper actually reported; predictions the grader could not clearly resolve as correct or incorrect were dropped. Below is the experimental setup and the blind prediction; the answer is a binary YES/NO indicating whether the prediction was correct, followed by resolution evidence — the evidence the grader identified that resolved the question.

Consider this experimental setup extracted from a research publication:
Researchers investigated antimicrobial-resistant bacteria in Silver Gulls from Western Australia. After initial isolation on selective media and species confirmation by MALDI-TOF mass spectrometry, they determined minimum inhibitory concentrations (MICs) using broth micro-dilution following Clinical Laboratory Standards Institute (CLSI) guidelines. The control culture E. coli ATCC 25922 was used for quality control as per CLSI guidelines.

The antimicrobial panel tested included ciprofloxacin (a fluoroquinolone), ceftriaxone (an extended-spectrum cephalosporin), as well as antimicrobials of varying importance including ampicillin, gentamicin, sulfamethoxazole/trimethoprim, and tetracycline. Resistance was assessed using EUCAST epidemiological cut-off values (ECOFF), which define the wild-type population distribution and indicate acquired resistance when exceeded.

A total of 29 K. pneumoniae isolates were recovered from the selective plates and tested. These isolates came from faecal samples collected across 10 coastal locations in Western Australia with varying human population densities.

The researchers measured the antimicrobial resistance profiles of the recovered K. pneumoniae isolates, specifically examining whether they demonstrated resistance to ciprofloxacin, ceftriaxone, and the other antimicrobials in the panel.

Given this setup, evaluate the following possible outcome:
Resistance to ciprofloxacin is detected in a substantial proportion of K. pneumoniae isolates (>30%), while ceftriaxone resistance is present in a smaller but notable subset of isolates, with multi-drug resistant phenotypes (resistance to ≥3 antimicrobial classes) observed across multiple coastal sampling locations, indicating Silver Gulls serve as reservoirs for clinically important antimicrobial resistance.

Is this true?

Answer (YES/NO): NO